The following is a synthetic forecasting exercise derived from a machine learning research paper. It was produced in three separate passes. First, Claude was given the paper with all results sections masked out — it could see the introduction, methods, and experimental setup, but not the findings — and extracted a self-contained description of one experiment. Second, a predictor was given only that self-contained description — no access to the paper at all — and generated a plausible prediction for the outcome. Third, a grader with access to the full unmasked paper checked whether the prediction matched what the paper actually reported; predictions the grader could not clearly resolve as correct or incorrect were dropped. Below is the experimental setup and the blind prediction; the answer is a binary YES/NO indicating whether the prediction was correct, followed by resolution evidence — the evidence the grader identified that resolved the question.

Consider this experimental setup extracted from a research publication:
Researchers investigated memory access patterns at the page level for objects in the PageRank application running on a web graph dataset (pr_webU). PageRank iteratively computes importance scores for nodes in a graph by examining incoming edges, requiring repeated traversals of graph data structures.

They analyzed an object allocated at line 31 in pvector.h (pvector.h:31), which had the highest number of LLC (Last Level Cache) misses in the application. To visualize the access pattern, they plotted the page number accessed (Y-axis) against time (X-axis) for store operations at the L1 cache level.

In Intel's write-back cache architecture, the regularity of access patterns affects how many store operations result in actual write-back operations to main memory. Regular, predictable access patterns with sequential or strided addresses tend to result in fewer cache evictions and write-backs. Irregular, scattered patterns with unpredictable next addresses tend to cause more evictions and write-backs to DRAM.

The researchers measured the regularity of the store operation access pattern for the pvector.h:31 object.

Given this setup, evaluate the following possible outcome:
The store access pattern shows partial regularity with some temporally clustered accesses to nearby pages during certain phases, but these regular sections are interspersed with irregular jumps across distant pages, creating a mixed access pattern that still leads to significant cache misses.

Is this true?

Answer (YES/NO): NO